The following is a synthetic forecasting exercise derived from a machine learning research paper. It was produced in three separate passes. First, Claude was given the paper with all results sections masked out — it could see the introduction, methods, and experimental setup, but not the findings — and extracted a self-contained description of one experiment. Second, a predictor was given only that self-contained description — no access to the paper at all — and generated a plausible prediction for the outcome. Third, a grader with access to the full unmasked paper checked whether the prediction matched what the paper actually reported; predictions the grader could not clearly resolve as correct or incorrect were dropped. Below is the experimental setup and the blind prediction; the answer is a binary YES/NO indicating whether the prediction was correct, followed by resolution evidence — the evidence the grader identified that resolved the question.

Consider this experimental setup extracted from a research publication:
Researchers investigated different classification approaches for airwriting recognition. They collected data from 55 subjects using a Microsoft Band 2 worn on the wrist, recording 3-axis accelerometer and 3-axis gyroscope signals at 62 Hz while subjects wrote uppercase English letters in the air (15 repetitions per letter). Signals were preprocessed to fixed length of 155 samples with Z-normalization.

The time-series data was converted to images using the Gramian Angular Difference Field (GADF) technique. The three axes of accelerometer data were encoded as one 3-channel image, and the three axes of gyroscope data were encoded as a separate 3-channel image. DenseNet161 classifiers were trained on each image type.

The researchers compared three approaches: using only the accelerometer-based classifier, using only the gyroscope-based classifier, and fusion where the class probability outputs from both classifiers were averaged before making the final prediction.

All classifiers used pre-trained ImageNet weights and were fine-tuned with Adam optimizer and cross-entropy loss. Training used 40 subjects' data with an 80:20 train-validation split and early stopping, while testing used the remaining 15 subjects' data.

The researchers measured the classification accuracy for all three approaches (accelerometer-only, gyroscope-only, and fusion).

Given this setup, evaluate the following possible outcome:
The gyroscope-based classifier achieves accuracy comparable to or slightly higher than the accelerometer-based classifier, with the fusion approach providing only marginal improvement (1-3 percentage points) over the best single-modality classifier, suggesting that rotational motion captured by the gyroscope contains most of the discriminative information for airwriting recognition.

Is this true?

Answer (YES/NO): YES